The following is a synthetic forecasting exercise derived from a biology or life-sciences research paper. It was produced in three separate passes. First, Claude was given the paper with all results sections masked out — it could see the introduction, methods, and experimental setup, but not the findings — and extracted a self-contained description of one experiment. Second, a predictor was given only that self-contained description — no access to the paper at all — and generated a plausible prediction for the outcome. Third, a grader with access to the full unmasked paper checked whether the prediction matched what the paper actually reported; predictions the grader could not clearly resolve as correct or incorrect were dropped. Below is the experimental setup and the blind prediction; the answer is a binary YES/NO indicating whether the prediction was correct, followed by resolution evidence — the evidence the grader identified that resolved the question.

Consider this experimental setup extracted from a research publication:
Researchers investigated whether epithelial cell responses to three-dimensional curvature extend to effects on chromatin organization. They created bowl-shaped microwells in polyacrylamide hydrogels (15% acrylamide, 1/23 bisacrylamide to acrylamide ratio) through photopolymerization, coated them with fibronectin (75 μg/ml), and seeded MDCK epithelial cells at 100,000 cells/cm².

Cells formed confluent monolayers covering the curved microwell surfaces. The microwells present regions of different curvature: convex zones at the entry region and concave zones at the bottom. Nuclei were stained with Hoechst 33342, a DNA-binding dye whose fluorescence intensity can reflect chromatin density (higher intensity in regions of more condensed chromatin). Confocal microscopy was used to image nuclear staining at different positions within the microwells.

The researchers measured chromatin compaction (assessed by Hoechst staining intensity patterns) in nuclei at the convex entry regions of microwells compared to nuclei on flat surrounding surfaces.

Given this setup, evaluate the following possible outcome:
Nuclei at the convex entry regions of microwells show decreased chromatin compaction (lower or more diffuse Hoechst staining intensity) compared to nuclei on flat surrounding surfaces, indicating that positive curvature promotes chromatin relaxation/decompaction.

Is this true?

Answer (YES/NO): NO